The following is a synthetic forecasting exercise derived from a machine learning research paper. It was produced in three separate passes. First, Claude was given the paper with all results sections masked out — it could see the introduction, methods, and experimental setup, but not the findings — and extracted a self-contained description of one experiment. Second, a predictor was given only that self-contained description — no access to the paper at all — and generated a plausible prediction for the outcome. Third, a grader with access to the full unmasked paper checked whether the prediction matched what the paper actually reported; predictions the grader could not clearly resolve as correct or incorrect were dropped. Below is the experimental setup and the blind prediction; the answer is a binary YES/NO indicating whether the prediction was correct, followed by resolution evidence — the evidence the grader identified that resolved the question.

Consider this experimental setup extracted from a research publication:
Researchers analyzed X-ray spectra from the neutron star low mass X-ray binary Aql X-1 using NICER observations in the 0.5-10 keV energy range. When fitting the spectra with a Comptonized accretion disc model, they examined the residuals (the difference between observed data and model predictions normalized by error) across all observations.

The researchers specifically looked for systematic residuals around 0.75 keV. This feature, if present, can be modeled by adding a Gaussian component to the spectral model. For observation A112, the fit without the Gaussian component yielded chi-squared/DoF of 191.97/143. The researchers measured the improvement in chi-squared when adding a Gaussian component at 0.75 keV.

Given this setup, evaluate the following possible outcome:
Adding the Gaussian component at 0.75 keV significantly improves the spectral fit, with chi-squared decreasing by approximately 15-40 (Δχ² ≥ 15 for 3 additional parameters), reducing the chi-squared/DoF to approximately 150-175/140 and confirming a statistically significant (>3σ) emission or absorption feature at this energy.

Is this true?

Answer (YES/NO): YES